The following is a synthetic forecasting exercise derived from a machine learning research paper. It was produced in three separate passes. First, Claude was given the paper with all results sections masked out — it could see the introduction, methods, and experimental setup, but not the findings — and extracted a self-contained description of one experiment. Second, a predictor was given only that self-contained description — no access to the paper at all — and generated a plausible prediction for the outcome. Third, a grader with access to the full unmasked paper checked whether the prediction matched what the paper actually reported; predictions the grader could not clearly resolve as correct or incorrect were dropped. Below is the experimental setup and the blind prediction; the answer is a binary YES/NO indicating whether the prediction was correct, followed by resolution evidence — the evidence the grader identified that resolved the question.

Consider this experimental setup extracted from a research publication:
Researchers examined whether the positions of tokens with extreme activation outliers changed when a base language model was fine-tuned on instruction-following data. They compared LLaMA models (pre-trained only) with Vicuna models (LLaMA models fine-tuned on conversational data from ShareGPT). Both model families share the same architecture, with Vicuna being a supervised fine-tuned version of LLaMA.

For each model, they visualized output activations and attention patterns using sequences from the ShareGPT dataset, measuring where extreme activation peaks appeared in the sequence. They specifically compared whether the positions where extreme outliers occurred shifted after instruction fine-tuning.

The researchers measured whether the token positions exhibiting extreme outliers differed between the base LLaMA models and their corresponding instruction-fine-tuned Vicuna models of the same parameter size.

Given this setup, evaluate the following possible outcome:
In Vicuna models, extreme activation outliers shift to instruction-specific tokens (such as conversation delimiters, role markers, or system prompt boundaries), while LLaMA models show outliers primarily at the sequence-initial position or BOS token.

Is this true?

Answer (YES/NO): NO